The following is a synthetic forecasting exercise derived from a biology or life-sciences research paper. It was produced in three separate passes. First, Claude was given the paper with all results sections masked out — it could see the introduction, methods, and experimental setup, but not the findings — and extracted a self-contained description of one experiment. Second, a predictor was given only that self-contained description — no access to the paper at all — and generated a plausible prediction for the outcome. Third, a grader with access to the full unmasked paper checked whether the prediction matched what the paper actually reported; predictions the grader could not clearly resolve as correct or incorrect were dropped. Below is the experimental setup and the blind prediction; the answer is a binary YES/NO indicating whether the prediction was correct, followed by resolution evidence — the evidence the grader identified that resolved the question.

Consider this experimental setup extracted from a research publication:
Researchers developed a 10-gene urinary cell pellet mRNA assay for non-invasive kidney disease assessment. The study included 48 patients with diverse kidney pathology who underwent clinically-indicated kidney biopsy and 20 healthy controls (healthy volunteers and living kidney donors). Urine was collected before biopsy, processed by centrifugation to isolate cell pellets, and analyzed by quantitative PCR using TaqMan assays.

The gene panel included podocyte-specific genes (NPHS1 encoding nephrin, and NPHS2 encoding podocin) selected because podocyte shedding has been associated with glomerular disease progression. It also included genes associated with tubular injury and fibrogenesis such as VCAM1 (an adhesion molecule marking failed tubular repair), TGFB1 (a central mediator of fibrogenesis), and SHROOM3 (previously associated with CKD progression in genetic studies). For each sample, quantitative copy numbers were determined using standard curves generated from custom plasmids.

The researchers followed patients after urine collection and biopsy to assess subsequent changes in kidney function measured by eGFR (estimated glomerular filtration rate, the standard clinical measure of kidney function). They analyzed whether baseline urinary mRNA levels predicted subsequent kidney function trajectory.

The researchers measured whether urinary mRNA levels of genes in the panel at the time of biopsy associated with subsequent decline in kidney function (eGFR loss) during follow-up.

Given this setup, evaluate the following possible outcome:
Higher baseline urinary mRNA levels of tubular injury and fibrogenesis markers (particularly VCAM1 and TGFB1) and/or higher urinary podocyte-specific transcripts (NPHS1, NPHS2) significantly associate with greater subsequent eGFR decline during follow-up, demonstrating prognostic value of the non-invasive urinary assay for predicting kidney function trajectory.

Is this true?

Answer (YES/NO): NO